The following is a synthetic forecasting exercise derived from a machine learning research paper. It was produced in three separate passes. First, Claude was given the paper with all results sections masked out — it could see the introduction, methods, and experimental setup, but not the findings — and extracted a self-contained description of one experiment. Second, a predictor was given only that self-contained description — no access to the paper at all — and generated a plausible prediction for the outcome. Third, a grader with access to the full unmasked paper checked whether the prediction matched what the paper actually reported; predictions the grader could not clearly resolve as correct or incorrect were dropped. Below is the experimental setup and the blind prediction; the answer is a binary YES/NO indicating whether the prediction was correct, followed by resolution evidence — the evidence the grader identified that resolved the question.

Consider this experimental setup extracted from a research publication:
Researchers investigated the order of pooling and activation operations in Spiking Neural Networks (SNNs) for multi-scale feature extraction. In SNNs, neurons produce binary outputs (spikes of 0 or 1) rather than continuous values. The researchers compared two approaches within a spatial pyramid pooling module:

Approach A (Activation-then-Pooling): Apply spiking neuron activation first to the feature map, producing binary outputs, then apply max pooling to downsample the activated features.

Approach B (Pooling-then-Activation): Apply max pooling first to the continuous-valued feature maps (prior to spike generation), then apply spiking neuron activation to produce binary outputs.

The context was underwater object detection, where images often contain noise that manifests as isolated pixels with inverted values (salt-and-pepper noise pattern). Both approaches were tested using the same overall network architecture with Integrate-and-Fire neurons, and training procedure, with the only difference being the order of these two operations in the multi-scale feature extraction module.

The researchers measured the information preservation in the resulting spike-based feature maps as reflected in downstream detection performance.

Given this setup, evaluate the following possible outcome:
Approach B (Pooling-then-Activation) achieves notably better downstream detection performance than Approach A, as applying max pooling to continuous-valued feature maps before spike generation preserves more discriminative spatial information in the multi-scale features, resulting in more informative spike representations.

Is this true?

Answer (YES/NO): YES